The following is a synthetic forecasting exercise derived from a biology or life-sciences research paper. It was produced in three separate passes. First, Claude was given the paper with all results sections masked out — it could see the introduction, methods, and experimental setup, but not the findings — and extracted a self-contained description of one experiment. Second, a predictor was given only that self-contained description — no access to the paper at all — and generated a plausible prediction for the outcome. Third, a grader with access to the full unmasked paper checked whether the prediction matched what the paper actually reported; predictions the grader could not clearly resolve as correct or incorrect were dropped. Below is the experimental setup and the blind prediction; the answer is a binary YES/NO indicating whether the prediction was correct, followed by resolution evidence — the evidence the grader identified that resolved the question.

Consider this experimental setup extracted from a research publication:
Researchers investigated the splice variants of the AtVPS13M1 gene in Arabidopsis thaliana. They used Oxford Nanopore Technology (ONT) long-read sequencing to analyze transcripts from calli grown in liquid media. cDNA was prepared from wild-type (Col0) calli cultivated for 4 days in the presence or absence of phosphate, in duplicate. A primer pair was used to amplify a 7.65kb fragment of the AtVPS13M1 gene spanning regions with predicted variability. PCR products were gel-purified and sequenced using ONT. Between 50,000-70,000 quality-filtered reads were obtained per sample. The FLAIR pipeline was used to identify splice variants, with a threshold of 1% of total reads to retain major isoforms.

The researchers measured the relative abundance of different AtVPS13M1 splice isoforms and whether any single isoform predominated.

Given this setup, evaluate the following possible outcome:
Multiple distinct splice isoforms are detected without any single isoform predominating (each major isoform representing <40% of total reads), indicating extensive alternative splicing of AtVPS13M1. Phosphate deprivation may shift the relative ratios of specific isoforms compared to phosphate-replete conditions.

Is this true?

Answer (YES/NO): NO